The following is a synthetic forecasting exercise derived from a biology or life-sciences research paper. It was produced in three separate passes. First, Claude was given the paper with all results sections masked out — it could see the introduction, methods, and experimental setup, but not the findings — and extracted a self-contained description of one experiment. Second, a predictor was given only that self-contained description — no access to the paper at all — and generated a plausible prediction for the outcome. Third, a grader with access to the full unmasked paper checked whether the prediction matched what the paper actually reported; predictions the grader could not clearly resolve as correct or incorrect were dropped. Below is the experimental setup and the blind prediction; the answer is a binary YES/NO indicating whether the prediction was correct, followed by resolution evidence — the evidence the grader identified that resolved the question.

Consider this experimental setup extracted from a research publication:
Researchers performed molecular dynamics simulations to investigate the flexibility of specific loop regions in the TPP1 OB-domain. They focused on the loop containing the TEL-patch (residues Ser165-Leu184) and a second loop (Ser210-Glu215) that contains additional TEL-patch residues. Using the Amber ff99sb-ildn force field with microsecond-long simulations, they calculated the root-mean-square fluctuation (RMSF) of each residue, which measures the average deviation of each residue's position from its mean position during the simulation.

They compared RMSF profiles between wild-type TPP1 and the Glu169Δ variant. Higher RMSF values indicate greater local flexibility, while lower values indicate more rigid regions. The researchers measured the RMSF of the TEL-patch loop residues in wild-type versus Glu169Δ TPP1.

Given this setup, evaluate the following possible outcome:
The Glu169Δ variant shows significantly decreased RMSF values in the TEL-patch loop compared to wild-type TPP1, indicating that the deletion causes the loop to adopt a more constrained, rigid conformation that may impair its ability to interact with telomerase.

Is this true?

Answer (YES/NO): YES